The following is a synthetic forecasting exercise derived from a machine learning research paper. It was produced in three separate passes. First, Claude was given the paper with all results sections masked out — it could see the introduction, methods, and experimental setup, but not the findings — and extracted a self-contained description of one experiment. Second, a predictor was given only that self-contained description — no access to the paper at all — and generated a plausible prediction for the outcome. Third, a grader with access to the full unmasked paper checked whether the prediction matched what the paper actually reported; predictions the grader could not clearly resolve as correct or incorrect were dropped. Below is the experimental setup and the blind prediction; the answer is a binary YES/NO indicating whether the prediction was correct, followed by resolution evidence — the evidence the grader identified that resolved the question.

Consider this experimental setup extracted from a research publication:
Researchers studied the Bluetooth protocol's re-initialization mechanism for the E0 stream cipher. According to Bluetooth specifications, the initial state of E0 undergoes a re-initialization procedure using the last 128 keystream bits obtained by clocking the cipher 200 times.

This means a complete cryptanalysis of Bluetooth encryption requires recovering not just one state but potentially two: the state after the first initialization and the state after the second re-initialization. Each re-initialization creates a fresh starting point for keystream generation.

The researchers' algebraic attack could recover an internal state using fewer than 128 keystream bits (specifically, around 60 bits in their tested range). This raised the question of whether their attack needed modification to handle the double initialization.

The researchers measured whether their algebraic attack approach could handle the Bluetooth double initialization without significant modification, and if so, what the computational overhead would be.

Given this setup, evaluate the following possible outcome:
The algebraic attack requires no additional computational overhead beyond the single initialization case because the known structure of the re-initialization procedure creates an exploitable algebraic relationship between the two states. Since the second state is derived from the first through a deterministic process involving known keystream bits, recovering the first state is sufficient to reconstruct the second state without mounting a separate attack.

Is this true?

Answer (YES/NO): NO